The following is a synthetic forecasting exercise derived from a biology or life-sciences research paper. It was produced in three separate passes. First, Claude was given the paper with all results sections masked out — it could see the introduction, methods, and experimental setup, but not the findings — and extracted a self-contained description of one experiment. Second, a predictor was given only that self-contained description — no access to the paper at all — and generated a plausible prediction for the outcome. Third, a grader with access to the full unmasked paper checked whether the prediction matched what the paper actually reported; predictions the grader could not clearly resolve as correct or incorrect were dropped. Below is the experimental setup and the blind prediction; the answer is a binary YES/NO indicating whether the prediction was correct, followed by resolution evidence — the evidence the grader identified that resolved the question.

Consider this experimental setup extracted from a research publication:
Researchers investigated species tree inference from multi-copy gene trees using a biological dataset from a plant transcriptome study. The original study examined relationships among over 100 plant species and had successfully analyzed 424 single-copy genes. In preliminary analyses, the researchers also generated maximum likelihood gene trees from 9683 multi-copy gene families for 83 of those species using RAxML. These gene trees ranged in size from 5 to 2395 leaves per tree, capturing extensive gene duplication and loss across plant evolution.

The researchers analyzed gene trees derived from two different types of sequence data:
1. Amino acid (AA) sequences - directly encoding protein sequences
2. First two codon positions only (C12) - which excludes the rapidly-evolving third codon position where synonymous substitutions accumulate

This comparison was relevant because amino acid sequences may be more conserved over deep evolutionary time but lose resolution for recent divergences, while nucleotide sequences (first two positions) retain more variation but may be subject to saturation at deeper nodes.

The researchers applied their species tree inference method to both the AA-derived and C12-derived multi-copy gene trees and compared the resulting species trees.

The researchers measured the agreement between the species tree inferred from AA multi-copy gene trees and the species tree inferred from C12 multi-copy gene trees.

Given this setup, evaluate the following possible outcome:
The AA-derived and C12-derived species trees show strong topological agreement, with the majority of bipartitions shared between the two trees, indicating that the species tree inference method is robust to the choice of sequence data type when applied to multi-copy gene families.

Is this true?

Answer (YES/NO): YES